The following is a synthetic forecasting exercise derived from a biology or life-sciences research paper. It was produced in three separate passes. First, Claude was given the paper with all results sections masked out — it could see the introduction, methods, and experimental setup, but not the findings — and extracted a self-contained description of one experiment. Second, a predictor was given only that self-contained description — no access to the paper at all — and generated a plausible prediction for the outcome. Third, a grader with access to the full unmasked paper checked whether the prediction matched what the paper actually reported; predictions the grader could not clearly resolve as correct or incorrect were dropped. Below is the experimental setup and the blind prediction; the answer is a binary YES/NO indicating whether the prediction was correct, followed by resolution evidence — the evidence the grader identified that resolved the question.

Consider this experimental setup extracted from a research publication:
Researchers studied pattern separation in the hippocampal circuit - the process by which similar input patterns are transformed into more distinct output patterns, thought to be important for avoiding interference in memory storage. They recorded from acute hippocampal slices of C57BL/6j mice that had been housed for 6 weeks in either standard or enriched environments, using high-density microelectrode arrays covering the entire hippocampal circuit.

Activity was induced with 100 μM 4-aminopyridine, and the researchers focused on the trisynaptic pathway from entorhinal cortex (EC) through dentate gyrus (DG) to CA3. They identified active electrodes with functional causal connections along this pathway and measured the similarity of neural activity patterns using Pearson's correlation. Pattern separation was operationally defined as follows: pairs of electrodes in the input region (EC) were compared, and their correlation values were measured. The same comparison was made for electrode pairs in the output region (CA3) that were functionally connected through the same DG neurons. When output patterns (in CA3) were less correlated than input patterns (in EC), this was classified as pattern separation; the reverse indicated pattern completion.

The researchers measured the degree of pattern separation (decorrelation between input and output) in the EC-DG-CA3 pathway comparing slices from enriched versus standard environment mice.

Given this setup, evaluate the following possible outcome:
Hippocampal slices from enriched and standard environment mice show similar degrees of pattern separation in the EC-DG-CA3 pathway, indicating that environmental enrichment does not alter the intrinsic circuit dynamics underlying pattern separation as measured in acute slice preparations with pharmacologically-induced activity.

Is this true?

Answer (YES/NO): NO